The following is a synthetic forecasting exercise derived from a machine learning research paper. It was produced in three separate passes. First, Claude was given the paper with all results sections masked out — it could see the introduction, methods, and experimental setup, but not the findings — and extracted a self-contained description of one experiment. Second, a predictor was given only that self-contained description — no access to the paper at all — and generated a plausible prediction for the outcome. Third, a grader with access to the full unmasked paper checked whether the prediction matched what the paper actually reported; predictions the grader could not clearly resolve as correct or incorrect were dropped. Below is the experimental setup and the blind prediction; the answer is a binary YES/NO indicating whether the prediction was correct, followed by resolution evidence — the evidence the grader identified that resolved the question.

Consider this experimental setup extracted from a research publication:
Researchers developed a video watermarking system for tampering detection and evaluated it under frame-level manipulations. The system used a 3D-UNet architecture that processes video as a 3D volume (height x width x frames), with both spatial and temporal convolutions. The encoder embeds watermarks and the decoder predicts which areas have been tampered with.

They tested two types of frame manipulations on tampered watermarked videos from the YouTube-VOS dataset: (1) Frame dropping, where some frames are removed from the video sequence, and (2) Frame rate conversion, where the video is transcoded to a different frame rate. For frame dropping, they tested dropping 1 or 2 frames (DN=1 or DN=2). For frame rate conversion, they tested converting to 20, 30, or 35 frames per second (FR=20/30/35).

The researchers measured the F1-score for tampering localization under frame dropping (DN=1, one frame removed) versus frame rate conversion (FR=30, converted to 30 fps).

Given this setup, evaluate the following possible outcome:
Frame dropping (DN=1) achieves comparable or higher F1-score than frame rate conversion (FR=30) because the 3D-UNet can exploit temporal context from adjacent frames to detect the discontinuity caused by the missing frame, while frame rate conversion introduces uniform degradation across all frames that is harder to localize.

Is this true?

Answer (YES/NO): YES